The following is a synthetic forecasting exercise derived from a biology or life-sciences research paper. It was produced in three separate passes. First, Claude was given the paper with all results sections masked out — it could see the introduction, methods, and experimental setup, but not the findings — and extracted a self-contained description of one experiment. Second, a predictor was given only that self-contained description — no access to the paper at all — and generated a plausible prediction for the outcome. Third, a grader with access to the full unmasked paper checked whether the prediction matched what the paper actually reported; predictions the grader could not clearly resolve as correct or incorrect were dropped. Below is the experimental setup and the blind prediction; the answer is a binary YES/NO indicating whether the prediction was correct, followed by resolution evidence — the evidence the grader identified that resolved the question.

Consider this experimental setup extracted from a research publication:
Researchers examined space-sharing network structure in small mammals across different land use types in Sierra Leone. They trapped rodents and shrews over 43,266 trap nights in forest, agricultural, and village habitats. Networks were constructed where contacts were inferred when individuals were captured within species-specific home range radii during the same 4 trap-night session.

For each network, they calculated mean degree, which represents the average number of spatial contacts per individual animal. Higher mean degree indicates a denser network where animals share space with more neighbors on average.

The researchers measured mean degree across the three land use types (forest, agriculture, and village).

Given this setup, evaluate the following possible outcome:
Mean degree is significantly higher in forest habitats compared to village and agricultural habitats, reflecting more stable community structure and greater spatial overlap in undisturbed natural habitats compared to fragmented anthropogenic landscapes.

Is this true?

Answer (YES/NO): NO